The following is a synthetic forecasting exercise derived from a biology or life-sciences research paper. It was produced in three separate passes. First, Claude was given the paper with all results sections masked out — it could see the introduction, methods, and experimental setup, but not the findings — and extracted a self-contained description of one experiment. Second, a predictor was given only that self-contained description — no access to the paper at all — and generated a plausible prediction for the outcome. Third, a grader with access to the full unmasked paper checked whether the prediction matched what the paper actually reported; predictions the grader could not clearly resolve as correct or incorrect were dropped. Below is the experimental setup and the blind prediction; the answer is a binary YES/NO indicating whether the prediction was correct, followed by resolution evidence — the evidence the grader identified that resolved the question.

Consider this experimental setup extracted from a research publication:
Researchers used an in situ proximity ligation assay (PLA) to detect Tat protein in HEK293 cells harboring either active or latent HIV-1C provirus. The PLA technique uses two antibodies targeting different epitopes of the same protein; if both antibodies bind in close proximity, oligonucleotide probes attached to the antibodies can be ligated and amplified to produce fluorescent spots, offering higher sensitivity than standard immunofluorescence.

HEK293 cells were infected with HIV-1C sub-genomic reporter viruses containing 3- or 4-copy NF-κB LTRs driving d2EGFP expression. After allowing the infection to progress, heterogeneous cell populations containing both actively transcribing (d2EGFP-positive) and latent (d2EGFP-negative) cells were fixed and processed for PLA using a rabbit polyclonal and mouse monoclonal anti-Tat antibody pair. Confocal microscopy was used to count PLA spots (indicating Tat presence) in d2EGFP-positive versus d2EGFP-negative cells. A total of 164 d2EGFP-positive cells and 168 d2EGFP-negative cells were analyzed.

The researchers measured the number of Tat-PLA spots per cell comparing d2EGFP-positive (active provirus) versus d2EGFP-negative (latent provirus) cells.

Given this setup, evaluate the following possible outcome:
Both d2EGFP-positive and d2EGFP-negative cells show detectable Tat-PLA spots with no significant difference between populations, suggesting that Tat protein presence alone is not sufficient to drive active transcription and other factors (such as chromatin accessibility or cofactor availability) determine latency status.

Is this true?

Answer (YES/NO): YES